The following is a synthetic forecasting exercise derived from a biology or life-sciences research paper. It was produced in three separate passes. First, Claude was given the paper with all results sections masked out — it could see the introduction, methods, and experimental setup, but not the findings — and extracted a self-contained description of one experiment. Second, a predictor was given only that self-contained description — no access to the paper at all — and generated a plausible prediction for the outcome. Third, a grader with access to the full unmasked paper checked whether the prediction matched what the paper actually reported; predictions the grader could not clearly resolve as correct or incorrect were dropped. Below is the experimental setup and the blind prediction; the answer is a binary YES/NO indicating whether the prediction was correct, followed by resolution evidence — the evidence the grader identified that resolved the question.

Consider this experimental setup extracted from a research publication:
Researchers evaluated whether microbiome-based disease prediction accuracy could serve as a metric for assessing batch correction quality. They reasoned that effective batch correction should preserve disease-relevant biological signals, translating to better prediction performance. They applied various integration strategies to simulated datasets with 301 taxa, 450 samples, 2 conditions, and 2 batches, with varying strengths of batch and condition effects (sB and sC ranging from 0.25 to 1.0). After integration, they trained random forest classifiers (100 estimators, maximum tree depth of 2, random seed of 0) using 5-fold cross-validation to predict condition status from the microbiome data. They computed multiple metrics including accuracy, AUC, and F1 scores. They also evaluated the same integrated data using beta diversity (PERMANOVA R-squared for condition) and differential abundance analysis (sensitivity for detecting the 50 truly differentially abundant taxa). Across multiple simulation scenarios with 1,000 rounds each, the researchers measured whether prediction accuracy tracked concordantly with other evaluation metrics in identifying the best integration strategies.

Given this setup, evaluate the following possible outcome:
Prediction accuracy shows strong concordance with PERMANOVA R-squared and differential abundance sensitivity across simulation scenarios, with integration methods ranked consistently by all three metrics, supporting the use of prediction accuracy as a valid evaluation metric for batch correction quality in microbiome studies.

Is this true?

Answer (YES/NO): NO